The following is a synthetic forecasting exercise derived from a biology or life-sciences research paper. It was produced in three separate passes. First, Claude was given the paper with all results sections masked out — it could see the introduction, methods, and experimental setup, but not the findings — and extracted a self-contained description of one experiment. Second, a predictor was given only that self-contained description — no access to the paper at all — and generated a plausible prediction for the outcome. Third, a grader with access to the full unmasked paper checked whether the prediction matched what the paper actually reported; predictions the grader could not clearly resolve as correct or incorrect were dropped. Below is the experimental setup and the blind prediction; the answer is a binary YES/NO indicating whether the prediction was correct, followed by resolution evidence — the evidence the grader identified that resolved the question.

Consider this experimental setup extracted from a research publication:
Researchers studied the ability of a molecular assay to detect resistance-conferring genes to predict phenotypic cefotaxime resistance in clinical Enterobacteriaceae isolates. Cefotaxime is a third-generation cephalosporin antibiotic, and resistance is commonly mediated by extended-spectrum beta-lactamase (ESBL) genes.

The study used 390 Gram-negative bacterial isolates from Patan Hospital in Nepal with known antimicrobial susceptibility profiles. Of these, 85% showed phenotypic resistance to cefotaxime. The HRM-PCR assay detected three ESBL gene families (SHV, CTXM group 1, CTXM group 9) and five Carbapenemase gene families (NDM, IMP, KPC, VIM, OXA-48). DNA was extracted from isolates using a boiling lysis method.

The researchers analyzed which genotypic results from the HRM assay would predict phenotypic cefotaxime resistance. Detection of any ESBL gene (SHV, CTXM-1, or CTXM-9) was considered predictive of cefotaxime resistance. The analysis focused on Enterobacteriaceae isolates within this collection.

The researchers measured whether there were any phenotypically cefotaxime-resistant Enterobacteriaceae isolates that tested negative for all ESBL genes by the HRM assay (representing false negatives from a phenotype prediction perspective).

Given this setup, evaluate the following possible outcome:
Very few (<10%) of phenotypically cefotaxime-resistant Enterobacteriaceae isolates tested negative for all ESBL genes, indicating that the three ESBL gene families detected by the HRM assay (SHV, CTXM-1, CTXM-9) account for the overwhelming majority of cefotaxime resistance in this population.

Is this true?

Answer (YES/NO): YES